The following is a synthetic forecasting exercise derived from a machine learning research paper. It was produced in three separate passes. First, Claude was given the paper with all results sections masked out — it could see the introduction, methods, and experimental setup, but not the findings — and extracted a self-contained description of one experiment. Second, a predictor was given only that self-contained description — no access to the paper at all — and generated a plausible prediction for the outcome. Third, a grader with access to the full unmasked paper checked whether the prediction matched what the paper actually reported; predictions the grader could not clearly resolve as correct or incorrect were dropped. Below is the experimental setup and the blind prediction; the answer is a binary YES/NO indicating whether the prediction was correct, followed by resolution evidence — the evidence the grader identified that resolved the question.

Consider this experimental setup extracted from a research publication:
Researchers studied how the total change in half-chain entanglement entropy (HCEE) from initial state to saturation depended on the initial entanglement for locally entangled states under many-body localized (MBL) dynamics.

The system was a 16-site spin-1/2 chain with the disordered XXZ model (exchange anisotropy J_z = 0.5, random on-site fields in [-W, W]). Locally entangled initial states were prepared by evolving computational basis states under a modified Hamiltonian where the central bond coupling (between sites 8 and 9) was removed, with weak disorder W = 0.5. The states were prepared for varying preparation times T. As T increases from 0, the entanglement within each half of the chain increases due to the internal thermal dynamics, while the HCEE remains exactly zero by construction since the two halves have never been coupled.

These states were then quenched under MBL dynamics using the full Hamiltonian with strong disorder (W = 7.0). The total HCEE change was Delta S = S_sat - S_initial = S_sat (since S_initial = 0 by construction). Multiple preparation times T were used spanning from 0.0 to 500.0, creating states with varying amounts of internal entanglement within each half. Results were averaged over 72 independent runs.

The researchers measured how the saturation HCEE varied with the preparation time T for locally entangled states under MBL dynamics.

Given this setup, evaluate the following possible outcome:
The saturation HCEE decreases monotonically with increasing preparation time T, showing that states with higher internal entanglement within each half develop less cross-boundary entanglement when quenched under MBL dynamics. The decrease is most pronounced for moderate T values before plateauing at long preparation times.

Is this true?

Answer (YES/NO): NO